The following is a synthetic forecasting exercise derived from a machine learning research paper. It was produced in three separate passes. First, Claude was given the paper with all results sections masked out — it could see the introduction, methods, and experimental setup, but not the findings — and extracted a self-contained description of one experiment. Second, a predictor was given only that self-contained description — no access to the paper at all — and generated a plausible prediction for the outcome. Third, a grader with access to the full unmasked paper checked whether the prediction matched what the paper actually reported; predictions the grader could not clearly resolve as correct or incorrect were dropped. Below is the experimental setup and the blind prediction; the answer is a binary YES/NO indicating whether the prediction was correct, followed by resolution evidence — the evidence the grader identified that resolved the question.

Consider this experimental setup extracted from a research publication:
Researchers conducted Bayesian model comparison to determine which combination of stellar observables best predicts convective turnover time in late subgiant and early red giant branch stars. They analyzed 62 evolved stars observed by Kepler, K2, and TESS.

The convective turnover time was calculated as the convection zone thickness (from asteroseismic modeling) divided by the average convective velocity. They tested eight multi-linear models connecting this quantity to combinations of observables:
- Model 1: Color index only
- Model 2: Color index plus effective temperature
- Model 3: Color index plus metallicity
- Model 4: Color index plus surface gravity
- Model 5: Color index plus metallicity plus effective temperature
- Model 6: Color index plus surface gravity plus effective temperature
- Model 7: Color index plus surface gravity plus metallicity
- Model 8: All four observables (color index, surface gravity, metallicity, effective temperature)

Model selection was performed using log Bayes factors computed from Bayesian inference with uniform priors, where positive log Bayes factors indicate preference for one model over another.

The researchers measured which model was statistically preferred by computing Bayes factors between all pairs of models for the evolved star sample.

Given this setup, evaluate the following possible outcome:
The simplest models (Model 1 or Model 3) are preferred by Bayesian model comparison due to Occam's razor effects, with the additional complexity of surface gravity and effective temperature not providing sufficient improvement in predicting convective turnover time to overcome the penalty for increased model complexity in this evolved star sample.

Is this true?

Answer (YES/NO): NO